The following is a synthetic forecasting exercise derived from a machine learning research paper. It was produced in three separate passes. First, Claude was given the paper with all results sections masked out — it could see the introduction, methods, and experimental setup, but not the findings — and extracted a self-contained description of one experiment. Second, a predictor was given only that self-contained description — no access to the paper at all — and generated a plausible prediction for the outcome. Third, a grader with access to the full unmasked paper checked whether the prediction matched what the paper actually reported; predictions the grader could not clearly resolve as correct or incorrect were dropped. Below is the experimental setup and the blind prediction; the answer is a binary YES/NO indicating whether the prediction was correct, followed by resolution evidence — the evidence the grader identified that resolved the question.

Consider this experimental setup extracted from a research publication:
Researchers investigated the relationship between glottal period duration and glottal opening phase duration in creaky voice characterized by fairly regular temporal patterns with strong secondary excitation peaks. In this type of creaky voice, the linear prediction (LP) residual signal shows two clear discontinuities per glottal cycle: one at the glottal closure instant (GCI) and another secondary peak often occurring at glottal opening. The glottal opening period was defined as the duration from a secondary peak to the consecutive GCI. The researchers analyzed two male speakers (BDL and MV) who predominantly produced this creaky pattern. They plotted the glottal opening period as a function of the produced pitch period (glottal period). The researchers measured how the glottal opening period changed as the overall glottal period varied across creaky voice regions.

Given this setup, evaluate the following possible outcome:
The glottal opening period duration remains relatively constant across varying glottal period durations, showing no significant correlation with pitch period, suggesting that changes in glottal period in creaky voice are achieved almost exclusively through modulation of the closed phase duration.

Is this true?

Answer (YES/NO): YES